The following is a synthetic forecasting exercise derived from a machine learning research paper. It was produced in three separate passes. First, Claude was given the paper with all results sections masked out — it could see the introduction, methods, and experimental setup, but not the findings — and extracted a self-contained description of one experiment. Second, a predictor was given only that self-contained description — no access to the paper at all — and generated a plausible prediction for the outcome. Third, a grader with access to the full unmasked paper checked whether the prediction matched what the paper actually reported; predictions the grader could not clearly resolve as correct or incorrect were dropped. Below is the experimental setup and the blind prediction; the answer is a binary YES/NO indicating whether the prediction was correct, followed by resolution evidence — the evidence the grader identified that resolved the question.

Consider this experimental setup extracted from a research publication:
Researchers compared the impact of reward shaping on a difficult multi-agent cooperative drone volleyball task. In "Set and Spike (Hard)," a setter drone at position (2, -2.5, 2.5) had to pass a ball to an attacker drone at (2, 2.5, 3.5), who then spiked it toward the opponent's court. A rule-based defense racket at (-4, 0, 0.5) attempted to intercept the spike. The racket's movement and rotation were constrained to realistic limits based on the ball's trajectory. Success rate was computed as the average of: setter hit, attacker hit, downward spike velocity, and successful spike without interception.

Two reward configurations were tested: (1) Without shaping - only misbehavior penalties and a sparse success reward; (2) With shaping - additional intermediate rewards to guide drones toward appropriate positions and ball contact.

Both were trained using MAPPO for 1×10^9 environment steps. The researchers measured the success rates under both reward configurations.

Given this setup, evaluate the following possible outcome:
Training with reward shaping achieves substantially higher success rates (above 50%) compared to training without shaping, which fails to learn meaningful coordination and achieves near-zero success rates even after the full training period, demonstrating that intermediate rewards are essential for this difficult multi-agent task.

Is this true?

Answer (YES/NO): NO